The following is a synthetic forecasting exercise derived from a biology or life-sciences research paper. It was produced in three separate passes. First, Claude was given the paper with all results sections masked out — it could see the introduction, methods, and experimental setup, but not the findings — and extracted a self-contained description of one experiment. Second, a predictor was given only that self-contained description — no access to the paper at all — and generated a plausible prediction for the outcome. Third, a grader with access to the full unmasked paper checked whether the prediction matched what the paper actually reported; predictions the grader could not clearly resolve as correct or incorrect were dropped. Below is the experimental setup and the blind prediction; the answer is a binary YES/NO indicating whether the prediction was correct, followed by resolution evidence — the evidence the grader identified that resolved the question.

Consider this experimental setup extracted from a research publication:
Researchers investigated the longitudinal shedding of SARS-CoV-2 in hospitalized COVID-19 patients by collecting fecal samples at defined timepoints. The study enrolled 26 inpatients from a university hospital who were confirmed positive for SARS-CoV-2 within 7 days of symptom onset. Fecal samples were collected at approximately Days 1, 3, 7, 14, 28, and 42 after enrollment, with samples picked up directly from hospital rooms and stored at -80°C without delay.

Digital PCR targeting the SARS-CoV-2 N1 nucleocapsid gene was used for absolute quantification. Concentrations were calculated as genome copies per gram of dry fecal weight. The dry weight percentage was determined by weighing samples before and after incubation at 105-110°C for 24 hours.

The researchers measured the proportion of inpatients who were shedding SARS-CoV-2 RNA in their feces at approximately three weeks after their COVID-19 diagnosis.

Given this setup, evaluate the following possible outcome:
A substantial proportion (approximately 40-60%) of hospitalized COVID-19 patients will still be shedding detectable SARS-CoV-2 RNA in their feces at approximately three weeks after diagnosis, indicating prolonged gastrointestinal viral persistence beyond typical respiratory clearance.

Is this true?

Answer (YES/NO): NO